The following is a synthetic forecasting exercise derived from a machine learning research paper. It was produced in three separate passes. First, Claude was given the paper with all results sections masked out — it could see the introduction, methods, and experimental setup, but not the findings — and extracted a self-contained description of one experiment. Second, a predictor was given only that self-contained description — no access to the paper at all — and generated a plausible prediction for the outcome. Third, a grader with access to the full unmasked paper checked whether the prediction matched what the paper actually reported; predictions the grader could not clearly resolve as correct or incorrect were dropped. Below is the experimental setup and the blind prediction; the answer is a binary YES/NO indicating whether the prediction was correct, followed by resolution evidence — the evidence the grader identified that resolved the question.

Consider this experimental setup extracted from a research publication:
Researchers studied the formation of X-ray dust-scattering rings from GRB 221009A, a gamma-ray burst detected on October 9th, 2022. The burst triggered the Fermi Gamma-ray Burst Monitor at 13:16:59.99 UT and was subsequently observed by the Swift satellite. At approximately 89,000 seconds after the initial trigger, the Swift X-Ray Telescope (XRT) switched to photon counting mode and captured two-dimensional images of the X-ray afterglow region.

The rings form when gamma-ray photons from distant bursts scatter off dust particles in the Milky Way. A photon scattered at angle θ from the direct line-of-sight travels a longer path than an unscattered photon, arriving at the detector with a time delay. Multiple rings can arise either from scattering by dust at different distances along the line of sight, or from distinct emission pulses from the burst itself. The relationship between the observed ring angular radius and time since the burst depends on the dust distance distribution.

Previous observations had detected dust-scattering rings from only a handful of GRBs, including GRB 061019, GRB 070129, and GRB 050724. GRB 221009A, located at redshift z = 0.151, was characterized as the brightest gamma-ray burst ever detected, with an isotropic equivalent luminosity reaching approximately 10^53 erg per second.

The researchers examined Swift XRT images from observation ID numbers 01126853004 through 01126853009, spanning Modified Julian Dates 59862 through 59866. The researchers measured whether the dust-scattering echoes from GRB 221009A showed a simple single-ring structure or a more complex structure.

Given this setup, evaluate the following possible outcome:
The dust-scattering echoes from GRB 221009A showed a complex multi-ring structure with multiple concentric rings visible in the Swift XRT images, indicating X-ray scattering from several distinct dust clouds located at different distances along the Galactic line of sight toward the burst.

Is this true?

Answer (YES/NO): YES